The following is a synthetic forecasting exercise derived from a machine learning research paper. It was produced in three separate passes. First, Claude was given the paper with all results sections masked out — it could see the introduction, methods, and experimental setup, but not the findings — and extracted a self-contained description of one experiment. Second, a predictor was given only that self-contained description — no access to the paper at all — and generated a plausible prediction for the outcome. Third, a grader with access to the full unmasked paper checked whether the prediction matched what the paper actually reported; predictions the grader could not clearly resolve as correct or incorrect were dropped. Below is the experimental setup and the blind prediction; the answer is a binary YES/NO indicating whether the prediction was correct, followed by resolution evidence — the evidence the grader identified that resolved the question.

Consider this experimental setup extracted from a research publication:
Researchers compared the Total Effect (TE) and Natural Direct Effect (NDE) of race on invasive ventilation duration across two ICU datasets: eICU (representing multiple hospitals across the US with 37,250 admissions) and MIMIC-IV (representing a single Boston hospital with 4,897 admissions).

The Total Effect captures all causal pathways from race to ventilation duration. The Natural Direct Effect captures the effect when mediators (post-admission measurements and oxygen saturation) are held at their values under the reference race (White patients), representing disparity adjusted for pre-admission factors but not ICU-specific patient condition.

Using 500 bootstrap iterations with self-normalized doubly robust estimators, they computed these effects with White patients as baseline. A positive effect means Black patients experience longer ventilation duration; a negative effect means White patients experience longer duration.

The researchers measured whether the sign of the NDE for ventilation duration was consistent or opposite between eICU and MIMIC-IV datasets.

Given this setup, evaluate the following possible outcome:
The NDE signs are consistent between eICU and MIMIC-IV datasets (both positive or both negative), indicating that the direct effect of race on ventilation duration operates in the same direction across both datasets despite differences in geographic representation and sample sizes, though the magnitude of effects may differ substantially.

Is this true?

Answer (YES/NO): NO